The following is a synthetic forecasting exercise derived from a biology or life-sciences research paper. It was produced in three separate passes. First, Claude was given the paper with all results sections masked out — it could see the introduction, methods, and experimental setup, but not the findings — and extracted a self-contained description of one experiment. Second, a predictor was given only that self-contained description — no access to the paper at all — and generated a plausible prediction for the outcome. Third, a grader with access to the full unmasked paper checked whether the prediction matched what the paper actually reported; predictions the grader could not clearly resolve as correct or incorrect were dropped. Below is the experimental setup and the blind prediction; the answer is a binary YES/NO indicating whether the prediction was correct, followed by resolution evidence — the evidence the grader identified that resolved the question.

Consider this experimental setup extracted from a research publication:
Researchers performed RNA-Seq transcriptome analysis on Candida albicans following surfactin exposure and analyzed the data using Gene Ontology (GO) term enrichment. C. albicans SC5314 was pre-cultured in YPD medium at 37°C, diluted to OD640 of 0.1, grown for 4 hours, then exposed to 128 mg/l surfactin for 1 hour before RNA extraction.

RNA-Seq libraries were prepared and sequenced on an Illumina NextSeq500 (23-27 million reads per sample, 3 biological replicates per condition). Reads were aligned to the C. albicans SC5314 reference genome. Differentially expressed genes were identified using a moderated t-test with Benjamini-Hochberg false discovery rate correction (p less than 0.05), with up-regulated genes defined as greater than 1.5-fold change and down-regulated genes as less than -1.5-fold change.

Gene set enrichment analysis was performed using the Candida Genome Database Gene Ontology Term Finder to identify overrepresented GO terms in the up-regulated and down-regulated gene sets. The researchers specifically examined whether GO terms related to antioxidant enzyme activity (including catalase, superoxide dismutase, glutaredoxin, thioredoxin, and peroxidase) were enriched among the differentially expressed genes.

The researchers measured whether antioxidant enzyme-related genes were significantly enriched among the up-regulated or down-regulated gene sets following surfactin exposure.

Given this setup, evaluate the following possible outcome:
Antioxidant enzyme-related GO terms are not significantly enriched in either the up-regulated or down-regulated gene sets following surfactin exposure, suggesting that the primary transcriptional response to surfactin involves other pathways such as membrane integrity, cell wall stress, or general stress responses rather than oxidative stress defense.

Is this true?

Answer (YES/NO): YES